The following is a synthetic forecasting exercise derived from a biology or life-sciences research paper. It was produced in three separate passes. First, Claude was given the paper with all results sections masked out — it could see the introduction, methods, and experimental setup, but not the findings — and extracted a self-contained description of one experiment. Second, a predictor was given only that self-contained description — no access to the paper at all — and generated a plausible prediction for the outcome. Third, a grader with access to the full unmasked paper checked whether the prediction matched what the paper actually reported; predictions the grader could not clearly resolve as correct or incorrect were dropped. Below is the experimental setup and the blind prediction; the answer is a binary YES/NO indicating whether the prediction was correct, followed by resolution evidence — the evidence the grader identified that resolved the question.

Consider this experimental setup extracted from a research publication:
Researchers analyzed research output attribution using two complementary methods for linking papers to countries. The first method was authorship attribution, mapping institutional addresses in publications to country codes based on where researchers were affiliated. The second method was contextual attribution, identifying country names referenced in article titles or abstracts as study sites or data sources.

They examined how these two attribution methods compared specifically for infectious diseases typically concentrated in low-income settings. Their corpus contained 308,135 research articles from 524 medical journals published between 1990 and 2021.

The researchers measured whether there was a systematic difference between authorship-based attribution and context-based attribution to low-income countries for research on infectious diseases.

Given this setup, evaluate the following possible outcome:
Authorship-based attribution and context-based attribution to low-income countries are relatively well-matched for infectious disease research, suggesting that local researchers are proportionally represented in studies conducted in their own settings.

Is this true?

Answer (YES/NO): NO